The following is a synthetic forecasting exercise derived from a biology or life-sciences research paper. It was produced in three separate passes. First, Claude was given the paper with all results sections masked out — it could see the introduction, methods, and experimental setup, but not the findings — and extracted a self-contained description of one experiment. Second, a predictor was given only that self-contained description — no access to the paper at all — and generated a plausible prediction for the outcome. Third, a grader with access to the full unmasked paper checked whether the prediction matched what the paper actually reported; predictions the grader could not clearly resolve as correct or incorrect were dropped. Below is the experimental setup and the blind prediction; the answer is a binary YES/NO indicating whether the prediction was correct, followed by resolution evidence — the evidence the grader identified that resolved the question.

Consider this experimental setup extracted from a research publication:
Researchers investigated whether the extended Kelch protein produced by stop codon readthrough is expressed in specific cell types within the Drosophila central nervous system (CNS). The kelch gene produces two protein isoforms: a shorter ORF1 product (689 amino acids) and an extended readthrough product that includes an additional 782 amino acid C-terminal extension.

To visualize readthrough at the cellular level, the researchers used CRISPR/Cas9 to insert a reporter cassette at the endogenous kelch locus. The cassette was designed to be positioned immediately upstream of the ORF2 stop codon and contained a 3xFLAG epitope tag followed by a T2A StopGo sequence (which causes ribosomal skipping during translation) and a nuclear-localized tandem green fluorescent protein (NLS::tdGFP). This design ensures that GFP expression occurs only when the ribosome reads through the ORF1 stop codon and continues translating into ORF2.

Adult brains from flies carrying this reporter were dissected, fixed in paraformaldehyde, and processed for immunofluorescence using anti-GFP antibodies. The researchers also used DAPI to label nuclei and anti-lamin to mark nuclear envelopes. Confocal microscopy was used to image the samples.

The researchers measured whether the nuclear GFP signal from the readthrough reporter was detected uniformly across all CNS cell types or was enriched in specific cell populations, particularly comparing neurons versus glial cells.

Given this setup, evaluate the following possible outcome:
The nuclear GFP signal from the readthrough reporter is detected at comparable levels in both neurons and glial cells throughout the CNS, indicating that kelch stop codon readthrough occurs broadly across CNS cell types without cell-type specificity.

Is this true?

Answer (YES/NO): NO